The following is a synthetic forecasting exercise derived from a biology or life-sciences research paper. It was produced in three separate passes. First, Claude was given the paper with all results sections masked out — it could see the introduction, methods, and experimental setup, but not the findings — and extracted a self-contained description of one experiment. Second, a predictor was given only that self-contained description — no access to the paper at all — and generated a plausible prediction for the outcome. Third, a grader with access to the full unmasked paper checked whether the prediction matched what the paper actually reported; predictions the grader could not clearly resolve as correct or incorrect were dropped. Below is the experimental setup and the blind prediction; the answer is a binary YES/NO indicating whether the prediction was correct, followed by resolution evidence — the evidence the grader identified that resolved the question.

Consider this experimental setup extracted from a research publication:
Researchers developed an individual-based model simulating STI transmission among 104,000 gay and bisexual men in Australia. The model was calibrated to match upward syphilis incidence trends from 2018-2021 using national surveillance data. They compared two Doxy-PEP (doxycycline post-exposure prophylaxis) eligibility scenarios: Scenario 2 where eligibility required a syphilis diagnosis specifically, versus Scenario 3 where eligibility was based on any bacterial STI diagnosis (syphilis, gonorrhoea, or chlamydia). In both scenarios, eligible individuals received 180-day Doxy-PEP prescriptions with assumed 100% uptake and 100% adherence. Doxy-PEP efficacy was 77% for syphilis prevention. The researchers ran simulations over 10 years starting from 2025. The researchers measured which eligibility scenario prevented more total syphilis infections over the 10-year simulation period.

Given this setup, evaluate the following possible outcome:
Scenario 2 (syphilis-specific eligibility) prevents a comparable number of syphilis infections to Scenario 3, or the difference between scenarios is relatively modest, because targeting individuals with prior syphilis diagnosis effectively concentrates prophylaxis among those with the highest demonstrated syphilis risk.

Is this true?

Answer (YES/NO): NO